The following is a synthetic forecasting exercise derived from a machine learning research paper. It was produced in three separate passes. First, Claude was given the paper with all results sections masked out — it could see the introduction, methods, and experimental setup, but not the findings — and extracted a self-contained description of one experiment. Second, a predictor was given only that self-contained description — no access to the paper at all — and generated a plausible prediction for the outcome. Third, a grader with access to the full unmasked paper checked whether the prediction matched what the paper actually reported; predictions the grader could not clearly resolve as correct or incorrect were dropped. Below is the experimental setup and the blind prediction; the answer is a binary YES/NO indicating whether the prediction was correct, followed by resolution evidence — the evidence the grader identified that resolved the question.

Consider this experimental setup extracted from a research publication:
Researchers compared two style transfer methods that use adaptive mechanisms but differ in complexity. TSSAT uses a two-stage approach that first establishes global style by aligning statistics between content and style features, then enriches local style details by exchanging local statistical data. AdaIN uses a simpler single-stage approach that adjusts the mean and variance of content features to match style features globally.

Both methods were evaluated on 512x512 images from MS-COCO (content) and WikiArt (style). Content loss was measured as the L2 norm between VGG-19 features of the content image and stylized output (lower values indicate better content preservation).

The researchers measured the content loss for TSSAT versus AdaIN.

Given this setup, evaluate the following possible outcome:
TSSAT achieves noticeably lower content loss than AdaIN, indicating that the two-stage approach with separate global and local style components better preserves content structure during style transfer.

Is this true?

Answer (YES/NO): NO